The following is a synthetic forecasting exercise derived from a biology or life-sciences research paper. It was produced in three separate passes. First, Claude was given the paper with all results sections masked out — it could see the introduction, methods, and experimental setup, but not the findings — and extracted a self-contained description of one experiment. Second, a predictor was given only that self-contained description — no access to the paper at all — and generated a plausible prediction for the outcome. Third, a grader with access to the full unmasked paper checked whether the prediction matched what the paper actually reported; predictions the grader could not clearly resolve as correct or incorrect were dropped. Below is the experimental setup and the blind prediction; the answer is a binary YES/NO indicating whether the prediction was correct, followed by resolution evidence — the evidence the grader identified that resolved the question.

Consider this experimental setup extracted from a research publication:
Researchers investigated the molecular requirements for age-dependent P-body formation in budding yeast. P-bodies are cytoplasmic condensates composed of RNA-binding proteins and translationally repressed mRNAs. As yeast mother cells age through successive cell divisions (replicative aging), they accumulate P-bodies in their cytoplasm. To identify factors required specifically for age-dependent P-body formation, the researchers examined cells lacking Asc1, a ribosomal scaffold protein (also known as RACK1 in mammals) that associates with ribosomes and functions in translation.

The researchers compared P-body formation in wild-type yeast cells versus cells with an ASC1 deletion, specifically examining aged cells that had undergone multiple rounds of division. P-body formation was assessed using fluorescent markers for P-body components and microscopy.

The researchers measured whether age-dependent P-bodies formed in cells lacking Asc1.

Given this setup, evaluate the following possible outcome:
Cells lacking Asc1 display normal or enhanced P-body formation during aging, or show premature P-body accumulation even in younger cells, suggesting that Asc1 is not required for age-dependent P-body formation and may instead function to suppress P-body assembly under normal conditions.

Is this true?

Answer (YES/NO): NO